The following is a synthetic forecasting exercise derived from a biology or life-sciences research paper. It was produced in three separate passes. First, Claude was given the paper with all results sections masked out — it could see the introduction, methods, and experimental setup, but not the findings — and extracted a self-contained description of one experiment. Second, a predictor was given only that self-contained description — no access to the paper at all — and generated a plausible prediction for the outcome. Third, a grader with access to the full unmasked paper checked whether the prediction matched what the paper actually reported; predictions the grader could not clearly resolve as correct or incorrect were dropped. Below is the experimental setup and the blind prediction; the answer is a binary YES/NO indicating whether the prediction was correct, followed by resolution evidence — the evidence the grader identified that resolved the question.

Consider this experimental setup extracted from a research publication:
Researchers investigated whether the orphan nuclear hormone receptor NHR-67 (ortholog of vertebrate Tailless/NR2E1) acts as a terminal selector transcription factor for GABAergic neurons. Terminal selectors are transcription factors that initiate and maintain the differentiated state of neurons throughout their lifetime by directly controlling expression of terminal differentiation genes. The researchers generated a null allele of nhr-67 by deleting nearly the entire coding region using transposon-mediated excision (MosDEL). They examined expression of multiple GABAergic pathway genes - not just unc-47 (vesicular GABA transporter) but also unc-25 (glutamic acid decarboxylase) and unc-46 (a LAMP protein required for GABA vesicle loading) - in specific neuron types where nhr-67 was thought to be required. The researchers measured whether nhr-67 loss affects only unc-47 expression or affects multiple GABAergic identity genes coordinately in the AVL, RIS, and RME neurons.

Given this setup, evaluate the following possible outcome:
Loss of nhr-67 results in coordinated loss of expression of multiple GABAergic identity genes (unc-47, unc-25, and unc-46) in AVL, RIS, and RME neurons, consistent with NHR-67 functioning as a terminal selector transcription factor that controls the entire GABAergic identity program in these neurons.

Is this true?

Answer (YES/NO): YES